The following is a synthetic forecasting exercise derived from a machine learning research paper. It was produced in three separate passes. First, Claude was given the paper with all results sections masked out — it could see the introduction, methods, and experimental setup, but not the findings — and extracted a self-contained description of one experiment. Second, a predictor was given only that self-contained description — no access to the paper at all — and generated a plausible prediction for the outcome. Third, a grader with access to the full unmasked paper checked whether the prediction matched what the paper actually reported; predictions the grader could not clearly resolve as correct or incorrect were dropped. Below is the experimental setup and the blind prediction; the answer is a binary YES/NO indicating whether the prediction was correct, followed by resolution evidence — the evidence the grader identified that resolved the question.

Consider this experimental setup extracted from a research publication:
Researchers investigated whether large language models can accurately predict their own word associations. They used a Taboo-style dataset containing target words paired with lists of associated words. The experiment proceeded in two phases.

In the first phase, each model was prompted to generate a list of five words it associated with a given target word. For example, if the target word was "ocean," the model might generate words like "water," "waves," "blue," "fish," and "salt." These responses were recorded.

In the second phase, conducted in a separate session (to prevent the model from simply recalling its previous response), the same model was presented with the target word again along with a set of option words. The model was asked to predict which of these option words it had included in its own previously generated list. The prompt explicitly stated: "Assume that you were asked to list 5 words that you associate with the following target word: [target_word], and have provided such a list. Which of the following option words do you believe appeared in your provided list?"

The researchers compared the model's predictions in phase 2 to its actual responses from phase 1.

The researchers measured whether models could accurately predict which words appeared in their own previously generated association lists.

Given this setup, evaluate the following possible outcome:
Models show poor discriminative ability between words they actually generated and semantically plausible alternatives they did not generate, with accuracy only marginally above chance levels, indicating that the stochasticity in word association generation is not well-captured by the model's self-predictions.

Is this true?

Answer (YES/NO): YES